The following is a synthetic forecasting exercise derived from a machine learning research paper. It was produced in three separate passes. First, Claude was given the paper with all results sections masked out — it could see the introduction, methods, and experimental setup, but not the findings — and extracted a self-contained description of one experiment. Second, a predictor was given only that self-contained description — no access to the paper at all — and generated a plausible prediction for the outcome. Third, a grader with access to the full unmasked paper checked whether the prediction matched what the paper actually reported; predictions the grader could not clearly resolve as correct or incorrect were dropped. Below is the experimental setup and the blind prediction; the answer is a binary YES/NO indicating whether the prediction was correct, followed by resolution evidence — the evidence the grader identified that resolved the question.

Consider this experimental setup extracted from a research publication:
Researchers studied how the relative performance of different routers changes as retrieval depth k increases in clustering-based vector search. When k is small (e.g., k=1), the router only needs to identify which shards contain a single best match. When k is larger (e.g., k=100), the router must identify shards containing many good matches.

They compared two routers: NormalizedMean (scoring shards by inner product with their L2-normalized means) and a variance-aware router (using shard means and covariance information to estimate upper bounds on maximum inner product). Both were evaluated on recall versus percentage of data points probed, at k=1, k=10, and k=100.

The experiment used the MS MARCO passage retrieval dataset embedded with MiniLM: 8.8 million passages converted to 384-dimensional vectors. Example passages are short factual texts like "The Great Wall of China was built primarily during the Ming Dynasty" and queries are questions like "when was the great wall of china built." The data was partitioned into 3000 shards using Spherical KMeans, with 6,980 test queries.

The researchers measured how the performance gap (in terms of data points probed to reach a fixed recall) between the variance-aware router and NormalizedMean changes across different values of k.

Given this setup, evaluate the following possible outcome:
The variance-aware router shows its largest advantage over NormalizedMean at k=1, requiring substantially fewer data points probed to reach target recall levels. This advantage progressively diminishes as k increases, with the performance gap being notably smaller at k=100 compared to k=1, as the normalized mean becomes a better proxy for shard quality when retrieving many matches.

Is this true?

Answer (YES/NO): NO